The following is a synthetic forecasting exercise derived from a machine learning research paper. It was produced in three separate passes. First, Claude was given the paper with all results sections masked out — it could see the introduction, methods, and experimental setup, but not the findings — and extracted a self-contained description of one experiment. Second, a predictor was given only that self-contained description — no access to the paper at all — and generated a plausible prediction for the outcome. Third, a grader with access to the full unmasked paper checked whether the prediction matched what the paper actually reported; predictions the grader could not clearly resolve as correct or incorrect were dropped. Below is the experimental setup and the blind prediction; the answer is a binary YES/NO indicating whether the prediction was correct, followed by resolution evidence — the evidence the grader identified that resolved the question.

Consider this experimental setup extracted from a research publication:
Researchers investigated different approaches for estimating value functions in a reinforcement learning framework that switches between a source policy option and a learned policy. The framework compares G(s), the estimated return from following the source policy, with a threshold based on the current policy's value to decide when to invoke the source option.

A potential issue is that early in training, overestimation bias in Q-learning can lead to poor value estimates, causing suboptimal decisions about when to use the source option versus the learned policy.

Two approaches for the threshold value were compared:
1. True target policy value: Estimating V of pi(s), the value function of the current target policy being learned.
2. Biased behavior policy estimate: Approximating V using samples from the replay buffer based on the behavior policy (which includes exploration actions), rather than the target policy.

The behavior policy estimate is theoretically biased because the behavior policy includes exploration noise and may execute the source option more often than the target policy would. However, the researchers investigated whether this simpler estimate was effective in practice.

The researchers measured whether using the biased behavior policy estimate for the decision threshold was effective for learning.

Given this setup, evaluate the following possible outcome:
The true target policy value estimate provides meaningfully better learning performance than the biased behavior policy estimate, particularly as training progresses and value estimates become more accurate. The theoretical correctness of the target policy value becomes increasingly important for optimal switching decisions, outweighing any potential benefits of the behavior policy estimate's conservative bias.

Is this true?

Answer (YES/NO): NO